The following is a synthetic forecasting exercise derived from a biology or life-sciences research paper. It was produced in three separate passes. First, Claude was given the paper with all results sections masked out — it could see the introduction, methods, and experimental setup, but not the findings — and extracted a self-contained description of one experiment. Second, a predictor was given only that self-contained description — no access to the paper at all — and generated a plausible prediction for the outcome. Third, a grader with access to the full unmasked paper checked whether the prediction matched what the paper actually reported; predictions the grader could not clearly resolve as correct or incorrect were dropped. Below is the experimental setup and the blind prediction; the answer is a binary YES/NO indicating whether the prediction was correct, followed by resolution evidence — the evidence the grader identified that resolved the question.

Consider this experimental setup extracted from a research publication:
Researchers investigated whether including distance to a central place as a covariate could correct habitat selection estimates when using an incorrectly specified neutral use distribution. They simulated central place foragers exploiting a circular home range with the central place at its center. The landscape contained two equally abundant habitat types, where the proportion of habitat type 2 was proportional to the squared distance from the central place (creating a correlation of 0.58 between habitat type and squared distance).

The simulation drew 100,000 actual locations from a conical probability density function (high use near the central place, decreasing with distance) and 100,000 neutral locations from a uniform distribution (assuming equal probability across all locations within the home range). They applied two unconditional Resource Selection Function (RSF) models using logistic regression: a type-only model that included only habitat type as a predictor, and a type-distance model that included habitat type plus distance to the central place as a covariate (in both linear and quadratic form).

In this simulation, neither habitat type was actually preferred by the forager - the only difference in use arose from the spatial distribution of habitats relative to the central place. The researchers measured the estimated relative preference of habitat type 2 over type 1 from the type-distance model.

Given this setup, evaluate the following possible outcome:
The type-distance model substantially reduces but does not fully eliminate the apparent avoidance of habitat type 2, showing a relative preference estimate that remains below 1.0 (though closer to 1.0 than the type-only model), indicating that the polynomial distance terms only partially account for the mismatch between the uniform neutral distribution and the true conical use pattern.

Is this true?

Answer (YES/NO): NO